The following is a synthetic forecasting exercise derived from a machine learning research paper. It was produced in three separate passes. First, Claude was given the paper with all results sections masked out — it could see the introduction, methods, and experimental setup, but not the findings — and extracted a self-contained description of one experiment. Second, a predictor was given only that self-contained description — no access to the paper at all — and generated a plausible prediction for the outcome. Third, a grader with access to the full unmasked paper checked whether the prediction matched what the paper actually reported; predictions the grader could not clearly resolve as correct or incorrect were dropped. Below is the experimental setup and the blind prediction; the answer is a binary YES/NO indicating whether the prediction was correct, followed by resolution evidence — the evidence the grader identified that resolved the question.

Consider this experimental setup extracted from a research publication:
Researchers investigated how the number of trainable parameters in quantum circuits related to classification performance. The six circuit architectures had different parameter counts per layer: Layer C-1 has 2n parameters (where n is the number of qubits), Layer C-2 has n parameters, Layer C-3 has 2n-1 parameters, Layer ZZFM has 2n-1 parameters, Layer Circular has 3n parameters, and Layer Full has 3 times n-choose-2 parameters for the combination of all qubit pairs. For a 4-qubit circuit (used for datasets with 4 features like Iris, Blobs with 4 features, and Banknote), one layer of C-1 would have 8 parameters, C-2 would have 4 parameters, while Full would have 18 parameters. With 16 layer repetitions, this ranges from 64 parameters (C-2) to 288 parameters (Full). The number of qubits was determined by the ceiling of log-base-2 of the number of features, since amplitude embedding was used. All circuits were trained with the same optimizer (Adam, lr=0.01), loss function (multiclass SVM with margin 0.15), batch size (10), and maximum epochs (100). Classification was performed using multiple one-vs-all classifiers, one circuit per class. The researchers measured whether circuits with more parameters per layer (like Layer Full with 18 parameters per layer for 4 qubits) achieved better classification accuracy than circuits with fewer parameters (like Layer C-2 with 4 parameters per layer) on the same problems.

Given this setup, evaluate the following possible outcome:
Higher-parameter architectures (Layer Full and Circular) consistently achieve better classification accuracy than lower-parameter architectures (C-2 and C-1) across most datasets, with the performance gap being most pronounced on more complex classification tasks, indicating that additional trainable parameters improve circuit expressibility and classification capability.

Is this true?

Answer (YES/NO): NO